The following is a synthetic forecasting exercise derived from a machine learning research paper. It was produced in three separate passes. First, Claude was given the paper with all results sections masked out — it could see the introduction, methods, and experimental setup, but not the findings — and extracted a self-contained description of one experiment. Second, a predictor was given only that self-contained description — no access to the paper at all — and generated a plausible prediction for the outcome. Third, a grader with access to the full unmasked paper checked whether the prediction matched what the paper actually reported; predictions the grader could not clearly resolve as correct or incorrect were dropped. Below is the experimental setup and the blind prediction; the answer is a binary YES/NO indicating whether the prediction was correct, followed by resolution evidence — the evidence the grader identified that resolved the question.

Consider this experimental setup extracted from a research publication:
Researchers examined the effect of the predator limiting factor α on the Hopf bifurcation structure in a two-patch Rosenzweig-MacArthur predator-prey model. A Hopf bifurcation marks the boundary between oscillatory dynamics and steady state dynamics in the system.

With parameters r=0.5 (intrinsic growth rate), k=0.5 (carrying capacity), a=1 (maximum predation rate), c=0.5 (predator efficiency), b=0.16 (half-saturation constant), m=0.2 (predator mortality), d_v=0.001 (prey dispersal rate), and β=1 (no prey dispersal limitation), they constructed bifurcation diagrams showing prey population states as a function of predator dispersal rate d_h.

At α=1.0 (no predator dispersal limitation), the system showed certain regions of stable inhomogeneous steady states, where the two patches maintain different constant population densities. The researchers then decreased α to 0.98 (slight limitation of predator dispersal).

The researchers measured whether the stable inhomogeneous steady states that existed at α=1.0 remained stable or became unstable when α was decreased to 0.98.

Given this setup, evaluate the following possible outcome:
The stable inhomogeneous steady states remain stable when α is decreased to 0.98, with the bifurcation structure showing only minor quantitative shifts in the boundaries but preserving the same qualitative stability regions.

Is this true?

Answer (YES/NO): NO